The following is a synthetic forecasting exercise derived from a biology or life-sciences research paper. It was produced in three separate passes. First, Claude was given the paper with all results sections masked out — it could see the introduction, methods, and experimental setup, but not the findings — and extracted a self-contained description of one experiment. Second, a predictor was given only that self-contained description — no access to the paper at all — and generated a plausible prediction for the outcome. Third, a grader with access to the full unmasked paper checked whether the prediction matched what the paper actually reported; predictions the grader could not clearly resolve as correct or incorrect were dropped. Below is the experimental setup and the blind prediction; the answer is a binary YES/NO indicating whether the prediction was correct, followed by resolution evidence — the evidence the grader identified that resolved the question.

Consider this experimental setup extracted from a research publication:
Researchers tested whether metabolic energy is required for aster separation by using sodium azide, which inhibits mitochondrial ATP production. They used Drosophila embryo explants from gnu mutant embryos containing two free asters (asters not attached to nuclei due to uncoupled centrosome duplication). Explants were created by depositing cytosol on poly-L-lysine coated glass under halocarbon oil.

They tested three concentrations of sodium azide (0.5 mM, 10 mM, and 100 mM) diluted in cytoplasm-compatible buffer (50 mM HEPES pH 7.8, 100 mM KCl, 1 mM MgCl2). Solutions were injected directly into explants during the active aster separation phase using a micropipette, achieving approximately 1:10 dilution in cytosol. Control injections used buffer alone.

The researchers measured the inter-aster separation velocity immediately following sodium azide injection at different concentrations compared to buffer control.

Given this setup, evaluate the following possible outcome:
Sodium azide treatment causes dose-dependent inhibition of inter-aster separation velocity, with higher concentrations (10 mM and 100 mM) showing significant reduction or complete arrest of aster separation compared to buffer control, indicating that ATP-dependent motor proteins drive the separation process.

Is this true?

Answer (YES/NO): NO